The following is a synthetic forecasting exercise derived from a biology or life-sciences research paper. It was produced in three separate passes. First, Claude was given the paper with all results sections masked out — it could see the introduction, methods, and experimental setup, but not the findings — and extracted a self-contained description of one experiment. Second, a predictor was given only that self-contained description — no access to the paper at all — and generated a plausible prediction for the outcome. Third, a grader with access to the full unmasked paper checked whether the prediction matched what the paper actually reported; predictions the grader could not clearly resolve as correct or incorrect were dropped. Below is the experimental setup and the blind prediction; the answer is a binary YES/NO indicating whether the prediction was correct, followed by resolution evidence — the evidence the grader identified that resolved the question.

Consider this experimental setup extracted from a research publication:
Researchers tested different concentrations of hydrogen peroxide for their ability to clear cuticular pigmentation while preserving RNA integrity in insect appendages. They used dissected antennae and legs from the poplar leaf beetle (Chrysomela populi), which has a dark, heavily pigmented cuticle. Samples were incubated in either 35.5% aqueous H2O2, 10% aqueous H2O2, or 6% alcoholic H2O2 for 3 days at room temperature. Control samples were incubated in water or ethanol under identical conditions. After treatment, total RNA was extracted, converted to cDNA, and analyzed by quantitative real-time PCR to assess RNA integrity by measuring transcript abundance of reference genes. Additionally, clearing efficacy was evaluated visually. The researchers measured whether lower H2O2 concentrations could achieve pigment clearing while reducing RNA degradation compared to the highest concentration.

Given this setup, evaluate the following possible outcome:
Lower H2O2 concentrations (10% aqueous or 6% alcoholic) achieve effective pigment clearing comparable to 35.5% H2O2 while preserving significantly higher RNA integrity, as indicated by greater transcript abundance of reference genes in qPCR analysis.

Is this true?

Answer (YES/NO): NO